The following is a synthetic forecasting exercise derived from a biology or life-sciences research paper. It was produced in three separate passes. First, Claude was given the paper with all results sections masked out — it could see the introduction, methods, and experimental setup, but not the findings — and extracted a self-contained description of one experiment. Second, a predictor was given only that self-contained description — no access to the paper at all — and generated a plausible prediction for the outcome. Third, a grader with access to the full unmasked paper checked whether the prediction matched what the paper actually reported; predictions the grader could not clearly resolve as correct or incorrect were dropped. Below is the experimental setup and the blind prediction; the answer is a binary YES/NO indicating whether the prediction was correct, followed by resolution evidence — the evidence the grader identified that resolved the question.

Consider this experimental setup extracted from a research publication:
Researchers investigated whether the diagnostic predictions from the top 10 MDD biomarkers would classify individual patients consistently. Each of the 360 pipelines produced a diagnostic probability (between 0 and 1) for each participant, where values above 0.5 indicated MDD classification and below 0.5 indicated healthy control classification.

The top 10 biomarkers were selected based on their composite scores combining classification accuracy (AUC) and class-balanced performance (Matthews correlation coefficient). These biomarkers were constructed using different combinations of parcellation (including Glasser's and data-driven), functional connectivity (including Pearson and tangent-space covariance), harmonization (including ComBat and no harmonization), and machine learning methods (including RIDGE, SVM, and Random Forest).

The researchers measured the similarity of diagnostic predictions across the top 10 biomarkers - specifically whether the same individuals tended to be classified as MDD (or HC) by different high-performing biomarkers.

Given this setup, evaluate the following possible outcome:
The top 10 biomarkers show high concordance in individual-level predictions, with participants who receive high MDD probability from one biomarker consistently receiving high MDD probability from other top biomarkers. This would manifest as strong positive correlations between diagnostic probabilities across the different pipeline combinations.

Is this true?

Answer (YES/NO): YES